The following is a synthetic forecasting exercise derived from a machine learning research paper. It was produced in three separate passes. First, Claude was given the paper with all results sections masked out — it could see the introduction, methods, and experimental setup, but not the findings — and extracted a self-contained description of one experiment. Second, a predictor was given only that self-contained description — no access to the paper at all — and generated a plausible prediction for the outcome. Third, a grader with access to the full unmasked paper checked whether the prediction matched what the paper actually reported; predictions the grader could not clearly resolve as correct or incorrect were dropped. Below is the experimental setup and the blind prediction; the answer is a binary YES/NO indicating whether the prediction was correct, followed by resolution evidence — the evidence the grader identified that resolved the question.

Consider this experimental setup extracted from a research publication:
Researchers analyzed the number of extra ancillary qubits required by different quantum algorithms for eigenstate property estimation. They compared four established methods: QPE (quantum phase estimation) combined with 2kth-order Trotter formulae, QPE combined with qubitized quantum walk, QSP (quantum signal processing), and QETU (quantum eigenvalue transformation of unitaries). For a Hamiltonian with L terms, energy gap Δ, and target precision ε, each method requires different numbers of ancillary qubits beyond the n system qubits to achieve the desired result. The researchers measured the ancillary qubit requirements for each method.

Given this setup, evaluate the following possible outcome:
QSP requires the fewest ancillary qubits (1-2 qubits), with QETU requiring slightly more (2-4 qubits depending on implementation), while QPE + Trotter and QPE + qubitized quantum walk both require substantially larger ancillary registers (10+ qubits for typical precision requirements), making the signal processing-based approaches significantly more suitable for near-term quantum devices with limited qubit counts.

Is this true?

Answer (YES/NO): NO